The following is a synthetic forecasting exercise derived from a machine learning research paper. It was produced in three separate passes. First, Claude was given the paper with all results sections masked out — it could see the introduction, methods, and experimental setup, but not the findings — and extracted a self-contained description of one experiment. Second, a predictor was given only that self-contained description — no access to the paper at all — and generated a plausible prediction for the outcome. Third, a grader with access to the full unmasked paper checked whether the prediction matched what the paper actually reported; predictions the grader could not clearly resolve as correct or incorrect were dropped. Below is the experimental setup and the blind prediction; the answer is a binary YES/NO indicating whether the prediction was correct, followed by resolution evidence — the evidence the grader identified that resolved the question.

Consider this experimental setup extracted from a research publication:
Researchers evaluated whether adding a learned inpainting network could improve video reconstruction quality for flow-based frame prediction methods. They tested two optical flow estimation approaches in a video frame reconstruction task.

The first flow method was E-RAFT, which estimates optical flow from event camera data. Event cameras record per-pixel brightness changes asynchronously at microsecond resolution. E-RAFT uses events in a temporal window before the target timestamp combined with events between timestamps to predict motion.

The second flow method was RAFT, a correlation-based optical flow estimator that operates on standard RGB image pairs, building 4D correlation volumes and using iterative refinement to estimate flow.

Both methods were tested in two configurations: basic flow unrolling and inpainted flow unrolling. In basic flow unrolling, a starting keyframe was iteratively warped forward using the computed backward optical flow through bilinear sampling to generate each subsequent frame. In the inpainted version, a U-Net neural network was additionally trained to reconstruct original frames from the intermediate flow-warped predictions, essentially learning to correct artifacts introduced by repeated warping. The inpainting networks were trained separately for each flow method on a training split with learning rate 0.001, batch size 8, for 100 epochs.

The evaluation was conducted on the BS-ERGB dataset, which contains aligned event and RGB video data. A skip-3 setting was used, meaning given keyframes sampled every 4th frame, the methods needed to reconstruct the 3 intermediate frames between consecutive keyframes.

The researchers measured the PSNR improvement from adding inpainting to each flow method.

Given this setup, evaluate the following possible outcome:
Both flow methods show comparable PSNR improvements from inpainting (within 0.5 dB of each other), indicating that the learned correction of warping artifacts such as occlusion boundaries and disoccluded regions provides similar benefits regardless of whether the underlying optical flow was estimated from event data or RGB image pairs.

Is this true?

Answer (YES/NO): NO